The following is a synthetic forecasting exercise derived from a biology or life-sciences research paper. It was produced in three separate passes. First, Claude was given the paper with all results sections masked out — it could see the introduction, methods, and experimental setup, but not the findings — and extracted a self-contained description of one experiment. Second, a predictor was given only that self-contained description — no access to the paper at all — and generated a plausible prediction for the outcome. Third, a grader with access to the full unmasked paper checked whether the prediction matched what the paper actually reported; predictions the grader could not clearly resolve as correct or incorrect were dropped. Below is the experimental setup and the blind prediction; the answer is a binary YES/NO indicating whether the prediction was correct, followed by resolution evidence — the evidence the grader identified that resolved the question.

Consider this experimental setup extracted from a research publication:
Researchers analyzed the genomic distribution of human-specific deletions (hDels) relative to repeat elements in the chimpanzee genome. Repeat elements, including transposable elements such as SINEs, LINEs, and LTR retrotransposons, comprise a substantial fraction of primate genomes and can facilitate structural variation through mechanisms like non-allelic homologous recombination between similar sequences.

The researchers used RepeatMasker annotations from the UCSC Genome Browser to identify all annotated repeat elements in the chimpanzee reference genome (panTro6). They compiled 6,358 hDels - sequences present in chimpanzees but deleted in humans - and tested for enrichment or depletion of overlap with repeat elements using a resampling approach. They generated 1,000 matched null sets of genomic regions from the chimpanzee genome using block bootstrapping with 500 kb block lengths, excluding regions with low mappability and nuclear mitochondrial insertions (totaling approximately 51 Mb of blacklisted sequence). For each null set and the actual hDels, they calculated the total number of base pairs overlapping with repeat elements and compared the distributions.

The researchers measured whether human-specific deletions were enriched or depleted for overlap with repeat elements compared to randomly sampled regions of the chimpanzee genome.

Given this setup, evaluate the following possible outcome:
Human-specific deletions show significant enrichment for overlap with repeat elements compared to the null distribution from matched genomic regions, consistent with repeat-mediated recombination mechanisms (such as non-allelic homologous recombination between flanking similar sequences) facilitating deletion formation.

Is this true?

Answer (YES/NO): YES